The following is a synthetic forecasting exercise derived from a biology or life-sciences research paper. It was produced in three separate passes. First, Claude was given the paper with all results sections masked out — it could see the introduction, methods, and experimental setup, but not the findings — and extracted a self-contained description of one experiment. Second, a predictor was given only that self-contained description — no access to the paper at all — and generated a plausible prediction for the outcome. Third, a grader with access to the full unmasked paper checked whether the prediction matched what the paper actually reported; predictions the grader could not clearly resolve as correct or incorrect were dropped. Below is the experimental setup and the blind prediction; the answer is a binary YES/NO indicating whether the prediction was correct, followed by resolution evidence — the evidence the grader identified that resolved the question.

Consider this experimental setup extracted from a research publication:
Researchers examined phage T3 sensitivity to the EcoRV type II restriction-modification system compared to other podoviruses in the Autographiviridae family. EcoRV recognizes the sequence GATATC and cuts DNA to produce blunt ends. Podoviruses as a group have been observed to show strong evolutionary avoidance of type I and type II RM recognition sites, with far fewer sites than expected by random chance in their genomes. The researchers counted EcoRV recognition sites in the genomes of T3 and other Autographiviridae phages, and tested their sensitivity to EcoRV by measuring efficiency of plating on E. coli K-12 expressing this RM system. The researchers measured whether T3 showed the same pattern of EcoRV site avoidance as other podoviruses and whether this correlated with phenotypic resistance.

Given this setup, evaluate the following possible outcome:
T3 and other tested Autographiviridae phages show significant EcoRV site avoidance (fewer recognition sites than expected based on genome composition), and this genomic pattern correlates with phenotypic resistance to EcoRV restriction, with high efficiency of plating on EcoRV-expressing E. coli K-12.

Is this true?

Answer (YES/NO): NO